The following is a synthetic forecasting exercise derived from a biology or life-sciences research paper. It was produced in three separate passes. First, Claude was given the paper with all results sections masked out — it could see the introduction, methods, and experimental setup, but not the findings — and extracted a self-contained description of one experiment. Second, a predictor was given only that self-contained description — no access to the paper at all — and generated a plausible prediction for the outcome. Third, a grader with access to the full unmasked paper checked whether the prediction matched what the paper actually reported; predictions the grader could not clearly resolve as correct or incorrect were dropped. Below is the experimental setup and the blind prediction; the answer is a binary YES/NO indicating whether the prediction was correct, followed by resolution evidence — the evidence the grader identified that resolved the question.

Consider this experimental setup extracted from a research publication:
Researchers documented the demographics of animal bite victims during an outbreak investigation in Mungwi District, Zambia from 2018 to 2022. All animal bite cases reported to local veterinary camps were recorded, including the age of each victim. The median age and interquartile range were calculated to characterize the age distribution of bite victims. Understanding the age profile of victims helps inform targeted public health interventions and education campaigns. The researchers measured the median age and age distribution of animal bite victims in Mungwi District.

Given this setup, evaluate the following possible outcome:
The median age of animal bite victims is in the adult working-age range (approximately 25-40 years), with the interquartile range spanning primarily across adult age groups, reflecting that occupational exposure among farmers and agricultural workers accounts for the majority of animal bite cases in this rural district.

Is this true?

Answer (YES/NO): NO